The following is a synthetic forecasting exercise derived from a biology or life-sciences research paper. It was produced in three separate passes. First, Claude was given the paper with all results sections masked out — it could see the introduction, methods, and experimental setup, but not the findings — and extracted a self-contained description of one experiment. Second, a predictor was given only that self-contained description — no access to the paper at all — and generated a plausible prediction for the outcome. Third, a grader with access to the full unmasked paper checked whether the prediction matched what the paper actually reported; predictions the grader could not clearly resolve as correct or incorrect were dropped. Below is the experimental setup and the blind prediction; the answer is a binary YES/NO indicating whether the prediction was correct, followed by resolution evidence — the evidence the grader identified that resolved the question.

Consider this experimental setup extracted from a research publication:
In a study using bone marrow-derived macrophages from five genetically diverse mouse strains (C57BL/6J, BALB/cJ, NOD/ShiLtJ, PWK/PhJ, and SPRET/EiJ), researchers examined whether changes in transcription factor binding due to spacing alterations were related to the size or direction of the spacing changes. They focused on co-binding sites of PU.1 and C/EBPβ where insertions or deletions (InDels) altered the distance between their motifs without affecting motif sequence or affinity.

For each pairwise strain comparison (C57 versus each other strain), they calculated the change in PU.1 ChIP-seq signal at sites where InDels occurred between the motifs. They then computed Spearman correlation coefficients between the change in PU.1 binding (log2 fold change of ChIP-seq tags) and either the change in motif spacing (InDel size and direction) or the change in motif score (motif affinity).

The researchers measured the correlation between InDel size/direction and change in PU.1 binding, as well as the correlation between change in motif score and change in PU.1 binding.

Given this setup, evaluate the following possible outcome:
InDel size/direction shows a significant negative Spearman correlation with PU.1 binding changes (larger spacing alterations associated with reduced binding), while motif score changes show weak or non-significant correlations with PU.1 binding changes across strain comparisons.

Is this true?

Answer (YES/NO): NO